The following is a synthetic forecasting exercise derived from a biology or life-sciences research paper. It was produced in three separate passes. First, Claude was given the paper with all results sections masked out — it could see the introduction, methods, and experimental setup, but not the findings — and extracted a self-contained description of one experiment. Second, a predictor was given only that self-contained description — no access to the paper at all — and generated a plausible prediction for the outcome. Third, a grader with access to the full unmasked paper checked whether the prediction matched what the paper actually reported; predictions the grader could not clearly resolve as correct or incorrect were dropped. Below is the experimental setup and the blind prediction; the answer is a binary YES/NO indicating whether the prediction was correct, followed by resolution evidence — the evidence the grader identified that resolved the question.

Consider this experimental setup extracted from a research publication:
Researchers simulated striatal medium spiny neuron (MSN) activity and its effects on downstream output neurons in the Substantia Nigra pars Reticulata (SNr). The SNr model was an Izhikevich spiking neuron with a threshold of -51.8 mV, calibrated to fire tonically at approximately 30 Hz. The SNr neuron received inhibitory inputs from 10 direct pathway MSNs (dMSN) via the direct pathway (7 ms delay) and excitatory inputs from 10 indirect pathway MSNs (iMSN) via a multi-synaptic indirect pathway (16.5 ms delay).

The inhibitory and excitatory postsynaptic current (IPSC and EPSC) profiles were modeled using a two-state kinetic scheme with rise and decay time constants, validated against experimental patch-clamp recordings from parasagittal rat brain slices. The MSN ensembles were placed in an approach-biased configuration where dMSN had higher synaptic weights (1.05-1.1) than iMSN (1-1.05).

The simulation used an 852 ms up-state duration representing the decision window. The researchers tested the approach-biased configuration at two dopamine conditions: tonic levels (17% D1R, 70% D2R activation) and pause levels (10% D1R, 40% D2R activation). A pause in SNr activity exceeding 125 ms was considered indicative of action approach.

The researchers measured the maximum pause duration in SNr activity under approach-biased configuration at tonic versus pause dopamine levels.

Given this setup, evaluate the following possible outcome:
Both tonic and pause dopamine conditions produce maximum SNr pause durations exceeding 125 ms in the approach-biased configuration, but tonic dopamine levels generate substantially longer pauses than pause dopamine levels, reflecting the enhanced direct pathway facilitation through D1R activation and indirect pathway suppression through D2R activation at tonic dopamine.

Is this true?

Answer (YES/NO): NO